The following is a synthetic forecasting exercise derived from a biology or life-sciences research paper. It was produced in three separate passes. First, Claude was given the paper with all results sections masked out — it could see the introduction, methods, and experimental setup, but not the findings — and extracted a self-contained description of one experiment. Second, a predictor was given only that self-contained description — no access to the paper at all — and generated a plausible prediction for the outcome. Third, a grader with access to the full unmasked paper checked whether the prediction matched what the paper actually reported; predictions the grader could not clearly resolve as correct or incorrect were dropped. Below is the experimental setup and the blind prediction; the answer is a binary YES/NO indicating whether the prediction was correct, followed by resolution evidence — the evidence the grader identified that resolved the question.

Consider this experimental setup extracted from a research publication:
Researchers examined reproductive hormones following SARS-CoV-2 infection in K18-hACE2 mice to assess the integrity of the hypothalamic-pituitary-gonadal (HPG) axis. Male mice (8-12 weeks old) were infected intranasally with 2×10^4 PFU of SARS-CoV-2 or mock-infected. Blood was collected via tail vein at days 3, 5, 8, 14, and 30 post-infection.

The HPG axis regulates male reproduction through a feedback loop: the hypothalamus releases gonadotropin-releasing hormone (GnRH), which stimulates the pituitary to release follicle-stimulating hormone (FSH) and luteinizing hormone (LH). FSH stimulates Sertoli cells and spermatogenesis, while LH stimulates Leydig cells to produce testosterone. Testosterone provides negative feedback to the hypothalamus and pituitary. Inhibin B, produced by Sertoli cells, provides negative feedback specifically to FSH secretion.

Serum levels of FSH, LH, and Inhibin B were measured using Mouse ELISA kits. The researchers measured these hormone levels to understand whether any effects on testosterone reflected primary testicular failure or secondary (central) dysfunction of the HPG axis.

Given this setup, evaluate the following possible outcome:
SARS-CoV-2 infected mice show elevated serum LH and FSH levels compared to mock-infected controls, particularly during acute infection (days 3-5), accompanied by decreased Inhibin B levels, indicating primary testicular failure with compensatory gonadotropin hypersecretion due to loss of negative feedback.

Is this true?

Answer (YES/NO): NO